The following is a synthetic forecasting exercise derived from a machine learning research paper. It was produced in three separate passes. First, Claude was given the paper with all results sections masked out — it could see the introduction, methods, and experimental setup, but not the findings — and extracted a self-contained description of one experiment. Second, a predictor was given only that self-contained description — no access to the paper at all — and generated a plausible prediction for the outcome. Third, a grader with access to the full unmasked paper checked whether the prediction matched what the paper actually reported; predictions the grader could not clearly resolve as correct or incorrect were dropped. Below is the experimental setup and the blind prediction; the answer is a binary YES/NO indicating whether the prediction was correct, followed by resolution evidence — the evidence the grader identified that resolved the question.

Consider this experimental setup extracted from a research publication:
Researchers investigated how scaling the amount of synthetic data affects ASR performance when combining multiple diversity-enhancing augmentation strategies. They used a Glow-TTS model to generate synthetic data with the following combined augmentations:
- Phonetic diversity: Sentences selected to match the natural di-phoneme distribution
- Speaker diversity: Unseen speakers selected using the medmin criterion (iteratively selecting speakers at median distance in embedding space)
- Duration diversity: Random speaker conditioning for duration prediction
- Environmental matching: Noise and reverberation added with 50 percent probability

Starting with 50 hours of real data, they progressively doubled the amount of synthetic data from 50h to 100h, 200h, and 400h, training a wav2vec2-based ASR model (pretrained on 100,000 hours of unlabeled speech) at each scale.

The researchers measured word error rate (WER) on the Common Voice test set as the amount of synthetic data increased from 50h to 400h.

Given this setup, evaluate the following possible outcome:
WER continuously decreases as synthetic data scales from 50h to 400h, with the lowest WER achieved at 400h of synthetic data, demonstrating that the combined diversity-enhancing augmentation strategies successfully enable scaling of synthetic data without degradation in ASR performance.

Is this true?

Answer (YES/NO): YES